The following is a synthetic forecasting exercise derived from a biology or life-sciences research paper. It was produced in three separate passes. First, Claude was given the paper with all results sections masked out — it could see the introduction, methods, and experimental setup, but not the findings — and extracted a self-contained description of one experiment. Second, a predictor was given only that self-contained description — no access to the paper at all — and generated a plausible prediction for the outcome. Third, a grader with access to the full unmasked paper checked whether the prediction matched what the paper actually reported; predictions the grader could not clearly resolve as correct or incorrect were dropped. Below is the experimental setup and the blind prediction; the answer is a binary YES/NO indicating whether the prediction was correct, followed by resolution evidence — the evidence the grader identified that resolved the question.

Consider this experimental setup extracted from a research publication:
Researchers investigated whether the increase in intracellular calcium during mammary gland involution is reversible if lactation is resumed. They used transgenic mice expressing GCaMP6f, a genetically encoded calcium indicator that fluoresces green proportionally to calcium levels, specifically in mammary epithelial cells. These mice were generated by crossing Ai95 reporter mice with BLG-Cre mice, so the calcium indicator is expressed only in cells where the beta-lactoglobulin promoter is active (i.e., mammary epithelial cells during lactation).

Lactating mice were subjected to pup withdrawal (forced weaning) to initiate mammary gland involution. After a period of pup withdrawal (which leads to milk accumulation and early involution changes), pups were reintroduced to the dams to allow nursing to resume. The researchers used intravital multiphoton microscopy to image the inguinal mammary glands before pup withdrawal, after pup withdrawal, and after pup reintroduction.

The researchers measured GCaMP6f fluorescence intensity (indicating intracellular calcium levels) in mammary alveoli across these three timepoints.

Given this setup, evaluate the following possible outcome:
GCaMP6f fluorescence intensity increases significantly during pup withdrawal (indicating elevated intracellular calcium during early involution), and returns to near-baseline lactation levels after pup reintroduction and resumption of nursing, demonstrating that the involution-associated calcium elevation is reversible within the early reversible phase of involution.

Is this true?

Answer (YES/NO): YES